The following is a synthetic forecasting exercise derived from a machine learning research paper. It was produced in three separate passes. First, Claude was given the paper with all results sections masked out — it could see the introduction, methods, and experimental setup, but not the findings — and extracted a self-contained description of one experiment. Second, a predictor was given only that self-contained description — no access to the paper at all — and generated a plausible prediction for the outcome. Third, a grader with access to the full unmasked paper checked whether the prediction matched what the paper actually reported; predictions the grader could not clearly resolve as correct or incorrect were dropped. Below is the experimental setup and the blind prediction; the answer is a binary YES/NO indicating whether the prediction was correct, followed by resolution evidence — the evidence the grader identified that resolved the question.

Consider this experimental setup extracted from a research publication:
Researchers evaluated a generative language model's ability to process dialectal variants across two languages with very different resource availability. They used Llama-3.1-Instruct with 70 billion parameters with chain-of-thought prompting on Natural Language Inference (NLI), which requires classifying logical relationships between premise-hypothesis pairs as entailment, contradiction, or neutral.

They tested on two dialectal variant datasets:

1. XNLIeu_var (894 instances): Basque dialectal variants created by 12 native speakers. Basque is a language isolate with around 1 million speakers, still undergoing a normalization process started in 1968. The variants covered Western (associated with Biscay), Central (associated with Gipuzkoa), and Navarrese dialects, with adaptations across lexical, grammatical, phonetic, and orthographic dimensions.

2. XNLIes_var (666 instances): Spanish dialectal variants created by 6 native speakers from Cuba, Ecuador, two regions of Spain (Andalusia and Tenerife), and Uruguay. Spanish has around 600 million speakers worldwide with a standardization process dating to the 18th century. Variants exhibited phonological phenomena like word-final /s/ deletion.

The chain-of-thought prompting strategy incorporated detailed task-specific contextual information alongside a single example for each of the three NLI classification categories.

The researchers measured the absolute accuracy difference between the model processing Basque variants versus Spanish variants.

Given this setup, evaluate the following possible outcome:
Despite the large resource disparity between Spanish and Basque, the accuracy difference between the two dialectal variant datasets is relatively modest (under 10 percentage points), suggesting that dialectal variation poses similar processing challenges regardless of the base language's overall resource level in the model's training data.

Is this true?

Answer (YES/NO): NO